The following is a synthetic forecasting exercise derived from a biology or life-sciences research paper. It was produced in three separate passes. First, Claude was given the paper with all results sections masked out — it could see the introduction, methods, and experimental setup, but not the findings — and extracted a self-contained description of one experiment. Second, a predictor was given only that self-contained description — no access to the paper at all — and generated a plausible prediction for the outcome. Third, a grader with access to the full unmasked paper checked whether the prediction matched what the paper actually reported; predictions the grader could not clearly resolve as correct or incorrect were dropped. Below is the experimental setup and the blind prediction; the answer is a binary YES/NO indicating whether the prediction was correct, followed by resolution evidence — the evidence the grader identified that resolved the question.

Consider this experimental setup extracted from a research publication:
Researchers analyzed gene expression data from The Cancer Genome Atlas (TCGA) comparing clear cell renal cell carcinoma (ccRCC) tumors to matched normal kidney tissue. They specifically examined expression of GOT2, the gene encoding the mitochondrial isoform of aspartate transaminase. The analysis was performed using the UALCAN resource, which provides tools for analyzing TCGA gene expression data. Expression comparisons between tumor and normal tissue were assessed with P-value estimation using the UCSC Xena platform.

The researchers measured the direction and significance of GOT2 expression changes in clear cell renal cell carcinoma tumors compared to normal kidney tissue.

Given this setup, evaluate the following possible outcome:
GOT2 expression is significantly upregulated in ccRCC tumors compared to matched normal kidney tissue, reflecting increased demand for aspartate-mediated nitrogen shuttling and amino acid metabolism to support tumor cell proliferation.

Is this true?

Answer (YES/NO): NO